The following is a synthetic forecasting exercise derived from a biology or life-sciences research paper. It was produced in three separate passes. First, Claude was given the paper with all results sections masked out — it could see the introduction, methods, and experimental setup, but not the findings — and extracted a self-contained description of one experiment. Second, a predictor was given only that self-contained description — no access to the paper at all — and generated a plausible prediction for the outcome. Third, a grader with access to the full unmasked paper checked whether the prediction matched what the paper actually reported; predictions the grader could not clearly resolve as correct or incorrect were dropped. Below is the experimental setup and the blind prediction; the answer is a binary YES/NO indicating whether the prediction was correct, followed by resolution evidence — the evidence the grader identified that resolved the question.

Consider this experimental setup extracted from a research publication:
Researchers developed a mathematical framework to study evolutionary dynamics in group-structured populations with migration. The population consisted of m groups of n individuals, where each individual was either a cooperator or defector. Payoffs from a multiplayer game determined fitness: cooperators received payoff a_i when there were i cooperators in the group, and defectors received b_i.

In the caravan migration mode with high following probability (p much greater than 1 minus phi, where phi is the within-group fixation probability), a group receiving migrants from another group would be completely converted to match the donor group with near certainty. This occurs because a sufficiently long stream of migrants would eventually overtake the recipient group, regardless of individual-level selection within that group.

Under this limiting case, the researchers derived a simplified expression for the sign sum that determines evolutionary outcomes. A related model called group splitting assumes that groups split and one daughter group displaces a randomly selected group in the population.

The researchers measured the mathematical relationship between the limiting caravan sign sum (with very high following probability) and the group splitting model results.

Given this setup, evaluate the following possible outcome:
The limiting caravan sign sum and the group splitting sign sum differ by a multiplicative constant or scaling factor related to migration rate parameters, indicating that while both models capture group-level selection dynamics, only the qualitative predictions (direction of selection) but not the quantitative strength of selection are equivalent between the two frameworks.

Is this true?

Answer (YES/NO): NO